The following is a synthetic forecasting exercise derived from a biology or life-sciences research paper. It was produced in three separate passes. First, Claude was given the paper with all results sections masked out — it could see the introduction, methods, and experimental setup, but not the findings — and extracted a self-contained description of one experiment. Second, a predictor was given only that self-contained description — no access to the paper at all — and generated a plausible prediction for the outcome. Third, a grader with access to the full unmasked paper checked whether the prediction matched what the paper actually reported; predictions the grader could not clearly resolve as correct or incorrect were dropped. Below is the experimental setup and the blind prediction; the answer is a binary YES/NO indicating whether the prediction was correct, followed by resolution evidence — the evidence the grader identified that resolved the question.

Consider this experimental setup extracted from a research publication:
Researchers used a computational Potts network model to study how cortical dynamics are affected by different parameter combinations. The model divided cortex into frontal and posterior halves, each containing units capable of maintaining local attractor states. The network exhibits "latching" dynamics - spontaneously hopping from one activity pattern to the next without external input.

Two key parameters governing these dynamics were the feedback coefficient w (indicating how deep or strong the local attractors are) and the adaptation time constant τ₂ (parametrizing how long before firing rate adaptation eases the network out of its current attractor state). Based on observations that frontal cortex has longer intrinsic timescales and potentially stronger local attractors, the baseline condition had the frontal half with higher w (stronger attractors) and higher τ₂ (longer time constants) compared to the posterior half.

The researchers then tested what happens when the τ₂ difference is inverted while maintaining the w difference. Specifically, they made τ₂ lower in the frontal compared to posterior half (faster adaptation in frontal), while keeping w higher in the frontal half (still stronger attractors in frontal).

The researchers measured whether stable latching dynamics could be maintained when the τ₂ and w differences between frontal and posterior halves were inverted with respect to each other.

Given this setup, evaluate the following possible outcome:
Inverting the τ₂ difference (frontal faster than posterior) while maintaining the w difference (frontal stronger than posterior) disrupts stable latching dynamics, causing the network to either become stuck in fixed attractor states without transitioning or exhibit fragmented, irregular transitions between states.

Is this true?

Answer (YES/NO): YES